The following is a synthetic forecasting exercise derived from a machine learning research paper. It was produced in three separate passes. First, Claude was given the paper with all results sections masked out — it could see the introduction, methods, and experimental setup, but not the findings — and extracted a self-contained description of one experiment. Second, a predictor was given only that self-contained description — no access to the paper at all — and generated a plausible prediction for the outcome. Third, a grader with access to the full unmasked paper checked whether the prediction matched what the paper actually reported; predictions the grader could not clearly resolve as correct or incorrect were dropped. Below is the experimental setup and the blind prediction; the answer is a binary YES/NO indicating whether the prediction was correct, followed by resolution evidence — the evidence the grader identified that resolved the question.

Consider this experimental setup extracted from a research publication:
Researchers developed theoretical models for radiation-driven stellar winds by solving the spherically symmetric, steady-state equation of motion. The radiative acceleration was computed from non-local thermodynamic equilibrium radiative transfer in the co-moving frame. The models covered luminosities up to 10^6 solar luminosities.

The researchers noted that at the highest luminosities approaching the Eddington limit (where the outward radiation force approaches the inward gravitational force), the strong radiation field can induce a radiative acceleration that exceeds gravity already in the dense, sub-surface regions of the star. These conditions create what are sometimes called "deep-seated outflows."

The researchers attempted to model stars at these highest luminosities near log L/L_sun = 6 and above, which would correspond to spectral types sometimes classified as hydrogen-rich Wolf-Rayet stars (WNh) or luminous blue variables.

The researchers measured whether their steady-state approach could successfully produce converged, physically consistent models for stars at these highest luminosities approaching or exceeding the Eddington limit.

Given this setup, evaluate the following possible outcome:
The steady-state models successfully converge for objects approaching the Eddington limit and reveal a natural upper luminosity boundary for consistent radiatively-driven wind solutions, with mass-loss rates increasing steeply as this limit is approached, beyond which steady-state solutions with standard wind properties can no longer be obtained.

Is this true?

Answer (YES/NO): NO